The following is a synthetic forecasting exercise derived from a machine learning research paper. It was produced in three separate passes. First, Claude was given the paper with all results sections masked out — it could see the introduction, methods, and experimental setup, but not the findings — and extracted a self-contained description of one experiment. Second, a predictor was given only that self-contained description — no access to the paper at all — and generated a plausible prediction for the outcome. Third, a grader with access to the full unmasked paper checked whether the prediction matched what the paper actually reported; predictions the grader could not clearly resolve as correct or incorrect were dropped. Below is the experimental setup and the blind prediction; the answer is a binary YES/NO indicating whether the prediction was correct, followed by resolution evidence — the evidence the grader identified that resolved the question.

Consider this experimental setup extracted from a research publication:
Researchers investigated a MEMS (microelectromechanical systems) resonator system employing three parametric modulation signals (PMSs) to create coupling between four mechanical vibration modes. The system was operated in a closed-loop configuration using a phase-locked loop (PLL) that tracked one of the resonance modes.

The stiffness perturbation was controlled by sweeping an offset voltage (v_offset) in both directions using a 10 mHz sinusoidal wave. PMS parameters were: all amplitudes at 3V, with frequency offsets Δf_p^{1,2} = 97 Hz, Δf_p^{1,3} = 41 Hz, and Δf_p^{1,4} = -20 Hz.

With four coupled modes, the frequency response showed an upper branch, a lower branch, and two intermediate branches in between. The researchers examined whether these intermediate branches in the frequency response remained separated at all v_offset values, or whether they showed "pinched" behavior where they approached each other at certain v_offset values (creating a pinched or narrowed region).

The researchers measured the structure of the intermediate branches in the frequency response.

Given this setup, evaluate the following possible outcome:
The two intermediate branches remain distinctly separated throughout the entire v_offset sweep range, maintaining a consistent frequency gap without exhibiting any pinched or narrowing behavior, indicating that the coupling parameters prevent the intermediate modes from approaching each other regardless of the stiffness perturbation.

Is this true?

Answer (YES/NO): NO